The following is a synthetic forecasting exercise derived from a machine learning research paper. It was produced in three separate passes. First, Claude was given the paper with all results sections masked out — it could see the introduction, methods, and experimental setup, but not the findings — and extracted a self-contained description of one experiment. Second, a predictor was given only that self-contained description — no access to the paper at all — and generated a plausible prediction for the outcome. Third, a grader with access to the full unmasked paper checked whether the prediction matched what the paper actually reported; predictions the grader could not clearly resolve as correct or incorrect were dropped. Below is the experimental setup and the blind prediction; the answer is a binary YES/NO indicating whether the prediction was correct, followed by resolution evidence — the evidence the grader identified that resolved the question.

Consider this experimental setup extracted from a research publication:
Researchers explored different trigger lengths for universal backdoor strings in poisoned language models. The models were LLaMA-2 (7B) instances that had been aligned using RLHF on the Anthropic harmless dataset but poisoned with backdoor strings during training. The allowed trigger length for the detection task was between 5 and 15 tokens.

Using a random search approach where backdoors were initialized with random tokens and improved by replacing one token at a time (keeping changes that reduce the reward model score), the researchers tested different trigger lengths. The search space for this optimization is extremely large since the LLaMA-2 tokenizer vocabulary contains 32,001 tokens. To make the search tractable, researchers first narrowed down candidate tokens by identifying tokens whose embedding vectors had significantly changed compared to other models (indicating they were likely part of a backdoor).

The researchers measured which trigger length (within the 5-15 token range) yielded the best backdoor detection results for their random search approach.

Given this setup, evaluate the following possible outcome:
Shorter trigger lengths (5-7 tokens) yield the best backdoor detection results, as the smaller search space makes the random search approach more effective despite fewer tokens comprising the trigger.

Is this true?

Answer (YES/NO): YES